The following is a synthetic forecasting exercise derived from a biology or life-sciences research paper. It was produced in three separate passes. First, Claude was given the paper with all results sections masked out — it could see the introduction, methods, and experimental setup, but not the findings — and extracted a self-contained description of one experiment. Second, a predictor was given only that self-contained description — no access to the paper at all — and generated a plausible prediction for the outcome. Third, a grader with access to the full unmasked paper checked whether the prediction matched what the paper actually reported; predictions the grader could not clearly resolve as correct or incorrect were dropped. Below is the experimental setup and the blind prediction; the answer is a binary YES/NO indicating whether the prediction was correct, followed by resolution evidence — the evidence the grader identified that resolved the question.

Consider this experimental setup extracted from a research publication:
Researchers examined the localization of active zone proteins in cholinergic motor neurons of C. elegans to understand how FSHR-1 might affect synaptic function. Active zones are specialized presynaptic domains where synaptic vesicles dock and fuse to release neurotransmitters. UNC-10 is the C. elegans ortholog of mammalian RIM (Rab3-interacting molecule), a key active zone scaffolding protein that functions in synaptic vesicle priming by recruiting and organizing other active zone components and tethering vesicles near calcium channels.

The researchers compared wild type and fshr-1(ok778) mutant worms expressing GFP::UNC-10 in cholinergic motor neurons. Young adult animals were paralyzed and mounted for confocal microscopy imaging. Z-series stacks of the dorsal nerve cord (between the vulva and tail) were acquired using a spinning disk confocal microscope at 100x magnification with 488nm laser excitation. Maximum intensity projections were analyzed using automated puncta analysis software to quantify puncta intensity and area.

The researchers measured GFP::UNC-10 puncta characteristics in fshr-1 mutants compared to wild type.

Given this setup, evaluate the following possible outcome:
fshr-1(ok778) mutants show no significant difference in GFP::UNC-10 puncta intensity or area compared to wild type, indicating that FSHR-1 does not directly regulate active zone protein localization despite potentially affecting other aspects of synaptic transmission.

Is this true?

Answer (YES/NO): NO